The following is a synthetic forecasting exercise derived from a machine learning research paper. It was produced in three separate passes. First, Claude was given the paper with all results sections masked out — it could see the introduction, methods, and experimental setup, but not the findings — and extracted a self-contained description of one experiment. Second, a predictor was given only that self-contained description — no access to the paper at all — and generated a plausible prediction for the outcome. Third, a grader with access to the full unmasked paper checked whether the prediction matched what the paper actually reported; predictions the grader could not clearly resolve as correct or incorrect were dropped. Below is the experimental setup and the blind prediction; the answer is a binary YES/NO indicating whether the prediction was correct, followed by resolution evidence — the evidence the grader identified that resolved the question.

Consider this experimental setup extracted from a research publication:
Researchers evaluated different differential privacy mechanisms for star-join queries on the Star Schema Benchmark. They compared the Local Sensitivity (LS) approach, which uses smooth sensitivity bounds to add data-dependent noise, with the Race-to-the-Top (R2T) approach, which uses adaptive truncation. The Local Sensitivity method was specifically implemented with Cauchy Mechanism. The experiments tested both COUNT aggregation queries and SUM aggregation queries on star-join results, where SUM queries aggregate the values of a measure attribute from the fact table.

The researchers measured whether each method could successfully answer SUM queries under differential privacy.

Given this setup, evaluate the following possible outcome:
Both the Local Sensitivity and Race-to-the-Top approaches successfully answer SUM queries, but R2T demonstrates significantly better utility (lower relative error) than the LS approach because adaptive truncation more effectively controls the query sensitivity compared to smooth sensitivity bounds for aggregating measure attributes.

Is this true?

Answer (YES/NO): NO